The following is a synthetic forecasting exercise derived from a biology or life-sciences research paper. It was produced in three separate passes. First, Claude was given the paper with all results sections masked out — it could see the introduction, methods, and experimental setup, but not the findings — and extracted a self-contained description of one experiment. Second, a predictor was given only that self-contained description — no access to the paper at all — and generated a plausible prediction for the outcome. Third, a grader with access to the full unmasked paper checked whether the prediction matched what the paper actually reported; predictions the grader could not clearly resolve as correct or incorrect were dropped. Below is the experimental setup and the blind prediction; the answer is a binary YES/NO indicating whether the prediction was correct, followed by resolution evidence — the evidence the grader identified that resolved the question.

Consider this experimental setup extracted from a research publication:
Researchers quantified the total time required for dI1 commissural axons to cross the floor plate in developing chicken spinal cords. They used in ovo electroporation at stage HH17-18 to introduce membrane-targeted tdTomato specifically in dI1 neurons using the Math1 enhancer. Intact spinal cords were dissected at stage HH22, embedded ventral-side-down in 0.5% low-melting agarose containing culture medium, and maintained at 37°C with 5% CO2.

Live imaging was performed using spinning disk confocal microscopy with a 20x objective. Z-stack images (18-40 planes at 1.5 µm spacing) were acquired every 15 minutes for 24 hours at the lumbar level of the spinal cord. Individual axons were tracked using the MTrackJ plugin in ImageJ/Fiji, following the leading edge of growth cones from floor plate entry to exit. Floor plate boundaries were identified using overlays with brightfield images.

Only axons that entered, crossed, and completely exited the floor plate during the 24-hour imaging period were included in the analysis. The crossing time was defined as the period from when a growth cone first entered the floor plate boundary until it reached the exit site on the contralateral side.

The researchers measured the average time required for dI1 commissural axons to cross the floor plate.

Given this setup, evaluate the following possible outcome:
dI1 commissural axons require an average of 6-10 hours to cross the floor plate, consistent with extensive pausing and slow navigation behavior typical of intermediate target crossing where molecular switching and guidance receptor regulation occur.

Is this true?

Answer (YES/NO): NO